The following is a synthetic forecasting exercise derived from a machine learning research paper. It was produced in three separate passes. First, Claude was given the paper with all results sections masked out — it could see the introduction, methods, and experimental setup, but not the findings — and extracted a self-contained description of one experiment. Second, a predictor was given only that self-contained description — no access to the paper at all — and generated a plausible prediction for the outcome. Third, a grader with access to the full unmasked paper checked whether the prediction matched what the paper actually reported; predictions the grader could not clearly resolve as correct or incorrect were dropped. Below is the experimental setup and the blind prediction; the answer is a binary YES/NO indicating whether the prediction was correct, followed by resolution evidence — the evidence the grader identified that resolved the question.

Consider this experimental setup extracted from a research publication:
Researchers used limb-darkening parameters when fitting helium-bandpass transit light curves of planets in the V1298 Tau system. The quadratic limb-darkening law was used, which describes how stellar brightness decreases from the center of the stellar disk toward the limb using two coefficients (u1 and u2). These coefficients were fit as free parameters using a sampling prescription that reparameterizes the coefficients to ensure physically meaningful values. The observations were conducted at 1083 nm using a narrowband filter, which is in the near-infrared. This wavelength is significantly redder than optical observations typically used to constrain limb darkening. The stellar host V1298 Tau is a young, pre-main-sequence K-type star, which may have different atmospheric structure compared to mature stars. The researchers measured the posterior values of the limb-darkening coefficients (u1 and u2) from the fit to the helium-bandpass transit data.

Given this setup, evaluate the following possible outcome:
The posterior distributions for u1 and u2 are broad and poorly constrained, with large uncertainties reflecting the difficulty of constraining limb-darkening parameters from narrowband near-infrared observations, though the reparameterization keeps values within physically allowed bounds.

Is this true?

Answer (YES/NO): NO